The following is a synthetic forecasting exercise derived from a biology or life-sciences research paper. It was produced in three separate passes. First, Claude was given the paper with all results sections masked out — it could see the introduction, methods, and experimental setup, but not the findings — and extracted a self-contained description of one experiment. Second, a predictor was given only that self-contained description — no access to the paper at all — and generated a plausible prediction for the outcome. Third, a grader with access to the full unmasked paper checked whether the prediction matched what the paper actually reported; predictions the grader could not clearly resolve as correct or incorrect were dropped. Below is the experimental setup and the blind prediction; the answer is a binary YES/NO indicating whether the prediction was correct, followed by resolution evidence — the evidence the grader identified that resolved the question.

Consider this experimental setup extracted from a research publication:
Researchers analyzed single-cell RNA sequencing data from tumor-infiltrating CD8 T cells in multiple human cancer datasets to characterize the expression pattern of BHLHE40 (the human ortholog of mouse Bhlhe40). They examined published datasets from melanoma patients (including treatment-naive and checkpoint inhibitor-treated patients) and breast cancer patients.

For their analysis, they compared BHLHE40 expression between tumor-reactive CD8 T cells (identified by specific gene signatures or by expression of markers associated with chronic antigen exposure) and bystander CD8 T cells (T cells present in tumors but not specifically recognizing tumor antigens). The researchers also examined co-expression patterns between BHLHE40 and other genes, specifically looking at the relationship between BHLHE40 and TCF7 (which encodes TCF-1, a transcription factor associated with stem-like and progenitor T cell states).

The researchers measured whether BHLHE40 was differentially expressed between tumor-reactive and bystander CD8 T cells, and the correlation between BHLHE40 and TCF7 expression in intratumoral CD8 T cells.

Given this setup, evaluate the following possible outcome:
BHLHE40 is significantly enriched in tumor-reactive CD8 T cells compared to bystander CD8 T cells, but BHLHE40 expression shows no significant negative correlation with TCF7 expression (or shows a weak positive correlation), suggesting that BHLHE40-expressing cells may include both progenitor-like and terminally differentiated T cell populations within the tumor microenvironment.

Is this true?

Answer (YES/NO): NO